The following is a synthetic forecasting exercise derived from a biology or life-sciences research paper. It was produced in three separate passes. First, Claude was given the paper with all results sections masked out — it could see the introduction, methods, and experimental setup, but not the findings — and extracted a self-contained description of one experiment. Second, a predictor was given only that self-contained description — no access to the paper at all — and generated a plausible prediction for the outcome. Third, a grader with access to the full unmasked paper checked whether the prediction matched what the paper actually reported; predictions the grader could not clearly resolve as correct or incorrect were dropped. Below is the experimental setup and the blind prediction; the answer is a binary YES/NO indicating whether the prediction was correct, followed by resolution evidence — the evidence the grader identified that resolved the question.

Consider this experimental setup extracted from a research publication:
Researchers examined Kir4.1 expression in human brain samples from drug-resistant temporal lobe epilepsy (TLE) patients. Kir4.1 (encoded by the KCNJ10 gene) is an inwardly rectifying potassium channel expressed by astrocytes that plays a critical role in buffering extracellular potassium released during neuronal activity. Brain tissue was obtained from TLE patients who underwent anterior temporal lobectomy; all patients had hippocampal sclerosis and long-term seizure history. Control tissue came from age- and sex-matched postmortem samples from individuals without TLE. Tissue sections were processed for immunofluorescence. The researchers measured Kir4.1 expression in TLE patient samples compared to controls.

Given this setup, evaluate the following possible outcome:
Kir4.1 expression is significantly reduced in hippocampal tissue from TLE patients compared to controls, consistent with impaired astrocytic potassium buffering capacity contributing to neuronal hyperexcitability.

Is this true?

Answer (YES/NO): YES